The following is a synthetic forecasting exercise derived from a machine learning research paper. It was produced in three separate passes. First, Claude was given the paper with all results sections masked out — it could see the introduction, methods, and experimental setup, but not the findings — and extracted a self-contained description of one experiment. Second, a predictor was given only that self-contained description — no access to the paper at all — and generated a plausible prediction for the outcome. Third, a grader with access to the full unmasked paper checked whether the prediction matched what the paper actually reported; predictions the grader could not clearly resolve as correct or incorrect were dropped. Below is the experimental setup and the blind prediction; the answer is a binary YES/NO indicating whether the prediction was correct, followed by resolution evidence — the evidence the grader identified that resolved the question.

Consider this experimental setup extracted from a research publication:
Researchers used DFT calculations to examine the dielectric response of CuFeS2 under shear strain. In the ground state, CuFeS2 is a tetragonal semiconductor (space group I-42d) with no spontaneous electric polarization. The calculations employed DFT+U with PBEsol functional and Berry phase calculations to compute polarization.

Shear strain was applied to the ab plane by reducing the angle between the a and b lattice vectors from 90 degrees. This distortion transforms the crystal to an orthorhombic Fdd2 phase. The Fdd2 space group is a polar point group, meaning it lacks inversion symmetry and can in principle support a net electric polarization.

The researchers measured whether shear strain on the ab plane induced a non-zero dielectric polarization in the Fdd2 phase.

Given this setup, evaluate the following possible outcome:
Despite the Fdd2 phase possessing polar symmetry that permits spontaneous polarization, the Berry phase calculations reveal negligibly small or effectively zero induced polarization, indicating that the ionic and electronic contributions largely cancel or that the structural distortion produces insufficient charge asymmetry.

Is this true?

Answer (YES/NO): NO